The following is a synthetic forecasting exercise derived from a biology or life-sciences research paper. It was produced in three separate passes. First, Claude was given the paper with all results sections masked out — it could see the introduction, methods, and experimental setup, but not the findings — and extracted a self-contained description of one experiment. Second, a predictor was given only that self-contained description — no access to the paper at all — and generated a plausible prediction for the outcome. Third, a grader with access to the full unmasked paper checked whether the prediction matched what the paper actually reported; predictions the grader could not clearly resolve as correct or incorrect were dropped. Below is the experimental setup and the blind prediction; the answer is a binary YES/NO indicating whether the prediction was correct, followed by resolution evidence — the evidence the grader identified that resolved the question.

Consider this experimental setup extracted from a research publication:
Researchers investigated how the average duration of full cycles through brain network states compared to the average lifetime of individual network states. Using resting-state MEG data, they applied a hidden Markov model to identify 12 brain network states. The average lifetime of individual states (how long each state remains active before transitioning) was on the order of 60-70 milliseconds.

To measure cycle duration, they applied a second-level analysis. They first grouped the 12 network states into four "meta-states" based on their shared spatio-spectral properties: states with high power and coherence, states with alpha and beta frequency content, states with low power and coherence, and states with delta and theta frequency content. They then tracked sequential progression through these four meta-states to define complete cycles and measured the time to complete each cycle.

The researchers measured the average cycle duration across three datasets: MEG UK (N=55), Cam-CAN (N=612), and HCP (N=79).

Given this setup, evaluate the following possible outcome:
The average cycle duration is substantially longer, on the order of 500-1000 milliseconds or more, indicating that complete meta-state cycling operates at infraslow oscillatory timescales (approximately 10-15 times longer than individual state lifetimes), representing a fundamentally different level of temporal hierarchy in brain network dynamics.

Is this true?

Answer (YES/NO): NO